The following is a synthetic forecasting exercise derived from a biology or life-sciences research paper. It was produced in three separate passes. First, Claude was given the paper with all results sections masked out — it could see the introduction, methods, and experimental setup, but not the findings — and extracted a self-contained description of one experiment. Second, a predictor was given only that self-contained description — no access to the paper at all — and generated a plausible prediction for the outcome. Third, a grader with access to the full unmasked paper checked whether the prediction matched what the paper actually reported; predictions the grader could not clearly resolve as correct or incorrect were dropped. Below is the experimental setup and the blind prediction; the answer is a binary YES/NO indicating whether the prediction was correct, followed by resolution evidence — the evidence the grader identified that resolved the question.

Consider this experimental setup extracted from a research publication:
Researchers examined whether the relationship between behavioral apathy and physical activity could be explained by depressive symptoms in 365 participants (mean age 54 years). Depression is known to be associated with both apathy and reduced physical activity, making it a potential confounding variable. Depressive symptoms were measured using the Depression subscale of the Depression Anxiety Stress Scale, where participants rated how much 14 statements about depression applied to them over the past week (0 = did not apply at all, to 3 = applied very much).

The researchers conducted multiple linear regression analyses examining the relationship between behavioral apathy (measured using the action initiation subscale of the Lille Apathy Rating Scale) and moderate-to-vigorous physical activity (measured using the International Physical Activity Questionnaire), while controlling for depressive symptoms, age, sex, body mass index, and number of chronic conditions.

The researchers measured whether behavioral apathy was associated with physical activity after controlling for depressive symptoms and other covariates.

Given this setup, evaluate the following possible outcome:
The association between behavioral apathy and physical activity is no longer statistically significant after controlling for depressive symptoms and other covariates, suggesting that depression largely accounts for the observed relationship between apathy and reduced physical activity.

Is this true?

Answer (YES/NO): NO